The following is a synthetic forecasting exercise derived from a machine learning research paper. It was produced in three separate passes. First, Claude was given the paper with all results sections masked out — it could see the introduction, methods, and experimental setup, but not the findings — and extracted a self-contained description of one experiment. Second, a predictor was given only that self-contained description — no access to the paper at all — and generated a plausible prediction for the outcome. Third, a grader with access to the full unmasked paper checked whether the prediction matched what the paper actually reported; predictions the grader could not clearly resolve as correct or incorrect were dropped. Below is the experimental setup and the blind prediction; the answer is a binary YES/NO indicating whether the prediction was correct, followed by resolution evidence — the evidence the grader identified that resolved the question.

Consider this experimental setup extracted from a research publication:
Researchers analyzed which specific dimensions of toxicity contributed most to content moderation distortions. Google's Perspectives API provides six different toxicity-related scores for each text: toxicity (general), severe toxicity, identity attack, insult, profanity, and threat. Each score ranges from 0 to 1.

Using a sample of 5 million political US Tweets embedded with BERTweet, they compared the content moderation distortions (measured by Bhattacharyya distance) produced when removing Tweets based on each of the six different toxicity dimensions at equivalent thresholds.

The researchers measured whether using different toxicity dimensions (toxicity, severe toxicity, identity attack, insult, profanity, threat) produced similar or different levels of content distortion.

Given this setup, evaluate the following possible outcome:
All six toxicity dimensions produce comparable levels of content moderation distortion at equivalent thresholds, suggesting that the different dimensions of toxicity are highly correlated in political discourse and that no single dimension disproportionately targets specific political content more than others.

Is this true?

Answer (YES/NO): YES